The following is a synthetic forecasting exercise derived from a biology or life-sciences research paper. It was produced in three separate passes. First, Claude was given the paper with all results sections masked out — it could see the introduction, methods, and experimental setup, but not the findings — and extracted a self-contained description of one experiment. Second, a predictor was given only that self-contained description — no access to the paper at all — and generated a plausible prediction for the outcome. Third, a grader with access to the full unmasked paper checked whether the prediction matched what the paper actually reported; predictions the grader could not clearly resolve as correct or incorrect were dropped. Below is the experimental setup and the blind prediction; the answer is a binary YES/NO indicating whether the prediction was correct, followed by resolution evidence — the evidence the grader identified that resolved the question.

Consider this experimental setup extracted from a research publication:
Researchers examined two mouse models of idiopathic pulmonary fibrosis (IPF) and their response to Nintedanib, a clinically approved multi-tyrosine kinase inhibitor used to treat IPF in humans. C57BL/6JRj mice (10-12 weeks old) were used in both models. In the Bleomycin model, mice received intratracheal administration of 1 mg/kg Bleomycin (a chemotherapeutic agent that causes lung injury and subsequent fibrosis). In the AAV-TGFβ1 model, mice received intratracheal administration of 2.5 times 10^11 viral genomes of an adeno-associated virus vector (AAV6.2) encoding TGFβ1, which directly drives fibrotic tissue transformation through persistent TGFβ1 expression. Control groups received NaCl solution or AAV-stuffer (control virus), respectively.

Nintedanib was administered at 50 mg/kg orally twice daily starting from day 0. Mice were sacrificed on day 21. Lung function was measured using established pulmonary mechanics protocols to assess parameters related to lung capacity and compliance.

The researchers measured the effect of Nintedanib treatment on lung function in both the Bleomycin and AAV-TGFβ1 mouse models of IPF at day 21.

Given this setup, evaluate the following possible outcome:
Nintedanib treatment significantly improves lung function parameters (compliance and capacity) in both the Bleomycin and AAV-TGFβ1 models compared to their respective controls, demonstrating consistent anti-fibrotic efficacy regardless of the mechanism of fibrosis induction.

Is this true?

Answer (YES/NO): NO